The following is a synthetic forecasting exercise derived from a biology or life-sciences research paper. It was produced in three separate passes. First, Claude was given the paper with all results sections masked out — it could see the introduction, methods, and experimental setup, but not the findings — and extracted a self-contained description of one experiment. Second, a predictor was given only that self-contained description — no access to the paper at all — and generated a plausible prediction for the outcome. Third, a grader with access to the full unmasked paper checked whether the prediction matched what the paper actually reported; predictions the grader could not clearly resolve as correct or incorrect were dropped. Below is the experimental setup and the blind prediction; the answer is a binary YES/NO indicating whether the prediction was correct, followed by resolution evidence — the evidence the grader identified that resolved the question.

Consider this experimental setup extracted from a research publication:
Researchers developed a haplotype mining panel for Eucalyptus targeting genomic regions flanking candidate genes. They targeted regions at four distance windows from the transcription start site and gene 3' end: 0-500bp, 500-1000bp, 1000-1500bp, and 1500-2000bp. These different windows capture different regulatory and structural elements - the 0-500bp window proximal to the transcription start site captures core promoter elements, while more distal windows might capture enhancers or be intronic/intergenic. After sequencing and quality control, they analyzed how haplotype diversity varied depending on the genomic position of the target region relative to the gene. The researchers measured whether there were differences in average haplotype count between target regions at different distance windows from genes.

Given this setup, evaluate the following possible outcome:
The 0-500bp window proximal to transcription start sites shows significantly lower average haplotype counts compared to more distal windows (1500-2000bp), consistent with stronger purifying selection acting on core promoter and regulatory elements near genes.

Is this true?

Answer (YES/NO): YES